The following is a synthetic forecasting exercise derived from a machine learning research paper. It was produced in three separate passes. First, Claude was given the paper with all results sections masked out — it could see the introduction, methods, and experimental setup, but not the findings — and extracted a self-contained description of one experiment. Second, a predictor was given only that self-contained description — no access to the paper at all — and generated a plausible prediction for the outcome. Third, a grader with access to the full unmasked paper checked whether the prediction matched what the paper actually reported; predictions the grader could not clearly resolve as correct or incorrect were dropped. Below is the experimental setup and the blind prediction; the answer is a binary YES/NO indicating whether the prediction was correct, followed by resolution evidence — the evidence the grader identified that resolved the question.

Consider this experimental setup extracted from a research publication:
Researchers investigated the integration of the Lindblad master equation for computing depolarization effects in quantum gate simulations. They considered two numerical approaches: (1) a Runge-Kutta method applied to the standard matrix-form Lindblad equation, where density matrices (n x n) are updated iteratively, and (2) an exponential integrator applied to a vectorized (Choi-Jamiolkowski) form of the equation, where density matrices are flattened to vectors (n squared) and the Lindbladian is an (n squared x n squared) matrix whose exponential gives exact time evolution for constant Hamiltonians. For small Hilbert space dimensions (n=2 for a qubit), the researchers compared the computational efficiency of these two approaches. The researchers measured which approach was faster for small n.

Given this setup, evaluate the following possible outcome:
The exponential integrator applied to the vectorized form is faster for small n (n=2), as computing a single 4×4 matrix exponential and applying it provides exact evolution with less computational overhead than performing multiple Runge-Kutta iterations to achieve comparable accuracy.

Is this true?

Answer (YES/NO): YES